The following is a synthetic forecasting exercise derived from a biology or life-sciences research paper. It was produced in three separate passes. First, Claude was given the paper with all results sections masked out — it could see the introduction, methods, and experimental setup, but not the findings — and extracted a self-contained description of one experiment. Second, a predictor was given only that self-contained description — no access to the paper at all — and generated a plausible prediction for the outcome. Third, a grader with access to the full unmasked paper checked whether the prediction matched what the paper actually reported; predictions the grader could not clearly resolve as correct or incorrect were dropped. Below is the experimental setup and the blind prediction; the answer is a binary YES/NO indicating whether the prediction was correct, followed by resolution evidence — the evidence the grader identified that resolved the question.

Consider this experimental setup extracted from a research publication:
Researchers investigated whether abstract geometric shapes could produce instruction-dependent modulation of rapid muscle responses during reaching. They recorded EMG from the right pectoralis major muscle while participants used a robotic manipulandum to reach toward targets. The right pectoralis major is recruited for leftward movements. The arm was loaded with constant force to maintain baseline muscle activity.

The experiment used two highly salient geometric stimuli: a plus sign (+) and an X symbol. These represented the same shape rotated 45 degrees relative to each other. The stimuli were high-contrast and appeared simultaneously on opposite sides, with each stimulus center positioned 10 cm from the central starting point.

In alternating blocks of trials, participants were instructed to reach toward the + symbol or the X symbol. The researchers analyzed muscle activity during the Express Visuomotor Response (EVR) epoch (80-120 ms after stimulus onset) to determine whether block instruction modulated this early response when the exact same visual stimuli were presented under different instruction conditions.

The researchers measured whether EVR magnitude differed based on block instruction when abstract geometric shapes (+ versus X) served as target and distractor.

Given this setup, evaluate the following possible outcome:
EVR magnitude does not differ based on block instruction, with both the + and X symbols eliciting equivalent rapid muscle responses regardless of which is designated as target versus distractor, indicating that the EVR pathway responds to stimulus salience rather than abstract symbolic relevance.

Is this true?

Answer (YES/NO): YES